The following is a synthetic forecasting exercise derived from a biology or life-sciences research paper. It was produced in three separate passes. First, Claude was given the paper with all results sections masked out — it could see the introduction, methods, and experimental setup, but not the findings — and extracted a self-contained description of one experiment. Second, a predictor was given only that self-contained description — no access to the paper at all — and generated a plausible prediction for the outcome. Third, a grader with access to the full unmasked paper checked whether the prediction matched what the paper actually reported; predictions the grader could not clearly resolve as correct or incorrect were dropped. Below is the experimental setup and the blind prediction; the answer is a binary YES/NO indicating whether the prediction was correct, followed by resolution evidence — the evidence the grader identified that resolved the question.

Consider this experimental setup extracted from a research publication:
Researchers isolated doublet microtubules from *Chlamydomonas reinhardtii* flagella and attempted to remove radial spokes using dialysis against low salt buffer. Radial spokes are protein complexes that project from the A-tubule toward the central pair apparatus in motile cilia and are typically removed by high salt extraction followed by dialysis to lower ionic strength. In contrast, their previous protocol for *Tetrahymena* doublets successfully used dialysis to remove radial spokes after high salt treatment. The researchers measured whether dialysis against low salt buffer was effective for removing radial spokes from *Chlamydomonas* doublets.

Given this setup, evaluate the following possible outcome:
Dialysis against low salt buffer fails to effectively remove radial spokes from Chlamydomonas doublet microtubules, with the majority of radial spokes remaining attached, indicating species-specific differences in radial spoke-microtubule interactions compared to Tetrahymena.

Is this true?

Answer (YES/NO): YES